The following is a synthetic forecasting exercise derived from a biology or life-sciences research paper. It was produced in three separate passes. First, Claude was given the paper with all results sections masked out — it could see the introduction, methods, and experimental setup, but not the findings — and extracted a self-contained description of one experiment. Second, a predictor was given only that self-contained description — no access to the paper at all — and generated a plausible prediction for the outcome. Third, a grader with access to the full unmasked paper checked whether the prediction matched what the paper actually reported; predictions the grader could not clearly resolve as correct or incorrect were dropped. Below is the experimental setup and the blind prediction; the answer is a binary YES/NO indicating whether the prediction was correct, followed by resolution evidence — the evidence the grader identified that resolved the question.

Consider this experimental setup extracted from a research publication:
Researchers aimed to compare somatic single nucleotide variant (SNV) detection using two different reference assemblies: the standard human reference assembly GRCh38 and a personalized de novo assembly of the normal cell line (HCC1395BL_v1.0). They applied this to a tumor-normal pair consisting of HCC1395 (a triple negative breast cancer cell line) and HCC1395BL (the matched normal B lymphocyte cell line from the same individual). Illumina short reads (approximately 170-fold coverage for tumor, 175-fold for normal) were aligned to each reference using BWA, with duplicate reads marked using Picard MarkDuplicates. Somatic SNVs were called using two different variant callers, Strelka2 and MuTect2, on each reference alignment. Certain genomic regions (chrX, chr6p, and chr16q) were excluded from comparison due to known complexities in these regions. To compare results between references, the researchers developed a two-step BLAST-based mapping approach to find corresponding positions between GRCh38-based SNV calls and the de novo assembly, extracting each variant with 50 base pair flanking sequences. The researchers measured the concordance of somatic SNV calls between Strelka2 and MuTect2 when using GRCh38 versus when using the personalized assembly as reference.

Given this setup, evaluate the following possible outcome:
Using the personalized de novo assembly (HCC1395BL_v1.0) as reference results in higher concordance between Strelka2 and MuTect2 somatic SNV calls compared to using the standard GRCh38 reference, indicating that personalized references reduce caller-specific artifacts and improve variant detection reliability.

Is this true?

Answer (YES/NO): YES